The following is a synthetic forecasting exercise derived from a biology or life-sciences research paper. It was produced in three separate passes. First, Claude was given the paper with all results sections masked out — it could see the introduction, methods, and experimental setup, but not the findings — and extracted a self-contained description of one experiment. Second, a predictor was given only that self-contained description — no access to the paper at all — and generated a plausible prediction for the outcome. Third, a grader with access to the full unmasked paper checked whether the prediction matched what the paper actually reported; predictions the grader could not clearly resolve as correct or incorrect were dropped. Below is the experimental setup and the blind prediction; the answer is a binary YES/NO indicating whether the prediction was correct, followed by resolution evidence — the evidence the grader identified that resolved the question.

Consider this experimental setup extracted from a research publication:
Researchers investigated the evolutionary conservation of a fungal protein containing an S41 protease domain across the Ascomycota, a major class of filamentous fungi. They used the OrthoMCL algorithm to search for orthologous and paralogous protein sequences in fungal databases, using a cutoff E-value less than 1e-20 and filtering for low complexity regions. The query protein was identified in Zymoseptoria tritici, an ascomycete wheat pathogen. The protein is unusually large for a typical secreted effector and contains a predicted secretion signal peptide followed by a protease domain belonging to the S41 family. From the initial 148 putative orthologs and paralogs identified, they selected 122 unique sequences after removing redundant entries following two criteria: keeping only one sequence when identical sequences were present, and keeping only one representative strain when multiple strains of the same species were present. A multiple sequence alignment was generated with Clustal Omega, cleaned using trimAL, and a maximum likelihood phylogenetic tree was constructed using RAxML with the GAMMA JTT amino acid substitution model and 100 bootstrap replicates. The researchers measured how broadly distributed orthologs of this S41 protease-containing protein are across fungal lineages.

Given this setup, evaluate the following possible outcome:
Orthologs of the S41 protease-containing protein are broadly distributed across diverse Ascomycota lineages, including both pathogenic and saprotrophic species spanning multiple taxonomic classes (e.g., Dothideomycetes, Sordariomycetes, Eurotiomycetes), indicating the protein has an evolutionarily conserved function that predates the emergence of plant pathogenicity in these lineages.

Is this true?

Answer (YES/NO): NO